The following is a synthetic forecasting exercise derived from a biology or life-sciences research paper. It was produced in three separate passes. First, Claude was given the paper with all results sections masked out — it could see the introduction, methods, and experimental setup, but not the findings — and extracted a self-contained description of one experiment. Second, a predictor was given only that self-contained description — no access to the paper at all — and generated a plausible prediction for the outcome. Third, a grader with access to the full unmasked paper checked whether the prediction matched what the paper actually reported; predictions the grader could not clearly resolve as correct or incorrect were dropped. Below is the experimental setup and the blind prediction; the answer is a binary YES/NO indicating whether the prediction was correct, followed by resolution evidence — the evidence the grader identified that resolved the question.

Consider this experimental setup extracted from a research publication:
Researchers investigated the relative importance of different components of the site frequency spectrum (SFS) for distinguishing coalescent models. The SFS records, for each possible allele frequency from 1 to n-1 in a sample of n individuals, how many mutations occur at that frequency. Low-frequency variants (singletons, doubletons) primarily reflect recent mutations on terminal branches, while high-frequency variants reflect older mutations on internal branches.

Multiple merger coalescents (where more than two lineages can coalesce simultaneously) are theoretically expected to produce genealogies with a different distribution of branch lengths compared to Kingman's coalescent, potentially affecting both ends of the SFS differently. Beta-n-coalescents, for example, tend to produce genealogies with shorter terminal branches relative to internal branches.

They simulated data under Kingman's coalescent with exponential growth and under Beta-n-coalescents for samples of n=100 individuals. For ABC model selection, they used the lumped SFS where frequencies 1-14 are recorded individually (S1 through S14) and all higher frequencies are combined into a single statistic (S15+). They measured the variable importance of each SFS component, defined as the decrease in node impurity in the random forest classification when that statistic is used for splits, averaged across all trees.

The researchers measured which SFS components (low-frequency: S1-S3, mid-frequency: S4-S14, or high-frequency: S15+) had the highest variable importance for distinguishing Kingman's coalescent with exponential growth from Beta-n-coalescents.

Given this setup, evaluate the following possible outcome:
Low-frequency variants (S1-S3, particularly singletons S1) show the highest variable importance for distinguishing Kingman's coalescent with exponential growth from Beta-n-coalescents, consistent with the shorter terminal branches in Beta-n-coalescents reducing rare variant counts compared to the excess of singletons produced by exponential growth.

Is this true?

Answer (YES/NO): NO